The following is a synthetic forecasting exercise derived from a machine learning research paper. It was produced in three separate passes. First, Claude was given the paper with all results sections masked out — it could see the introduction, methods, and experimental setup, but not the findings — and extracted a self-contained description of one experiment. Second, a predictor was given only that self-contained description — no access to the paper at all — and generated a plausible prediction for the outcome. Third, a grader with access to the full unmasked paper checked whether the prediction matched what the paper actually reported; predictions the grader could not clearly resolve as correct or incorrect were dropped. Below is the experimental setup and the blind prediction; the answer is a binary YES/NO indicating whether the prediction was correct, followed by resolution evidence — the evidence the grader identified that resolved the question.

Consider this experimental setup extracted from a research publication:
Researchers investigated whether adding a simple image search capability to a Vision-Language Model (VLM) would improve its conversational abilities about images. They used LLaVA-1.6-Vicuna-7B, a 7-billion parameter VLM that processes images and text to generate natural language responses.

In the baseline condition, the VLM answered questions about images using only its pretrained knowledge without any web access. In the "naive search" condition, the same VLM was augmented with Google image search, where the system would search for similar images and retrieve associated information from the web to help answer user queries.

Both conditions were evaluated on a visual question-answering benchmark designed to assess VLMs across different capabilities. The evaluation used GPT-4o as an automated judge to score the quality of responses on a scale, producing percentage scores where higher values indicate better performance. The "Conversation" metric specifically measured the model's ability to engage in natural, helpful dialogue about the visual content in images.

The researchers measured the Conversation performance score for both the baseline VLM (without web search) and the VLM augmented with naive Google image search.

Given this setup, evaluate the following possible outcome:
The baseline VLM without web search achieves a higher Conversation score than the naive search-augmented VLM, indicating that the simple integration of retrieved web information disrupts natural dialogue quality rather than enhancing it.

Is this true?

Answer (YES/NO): YES